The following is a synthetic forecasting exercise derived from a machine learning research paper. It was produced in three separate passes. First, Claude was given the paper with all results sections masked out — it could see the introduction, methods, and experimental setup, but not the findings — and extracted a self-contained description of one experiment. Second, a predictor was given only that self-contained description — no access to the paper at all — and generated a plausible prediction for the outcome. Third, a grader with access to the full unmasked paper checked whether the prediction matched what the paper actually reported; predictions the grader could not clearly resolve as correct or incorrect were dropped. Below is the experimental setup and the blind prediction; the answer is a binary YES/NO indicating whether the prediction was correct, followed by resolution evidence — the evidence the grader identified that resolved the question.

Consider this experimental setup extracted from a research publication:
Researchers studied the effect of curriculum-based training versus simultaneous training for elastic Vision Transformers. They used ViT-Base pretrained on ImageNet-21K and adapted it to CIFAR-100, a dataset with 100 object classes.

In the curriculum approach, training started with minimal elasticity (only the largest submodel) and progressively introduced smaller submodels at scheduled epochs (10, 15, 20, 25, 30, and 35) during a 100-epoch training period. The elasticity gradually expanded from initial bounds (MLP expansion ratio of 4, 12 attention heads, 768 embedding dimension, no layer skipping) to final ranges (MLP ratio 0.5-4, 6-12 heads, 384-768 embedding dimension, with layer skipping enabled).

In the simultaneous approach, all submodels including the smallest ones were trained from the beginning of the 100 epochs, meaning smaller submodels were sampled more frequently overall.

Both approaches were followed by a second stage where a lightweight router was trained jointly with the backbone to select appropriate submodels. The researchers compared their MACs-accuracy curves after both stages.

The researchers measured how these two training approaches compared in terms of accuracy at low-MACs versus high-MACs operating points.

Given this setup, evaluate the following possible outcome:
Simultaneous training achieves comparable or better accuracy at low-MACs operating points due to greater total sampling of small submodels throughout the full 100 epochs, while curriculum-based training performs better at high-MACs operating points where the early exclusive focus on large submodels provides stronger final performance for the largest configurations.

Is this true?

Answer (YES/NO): NO